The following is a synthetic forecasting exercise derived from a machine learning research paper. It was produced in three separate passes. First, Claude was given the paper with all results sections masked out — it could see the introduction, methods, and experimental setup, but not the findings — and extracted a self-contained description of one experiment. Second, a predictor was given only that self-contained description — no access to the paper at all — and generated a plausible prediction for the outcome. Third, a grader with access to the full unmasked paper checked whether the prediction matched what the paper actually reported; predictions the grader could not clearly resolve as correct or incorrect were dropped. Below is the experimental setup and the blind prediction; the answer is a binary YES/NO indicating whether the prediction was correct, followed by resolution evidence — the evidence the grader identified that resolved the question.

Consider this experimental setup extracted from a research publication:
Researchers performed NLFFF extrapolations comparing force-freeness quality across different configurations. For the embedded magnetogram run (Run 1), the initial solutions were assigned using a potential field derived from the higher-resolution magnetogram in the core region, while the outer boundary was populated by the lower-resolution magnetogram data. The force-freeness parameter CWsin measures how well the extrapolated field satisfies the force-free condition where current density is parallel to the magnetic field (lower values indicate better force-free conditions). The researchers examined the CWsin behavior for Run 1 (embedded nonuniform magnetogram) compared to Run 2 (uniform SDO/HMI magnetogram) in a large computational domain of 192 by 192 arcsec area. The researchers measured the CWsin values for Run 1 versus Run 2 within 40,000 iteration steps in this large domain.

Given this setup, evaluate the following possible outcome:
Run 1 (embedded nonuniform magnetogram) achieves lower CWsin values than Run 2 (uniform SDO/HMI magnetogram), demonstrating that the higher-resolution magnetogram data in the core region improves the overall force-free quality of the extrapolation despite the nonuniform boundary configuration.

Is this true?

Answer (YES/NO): NO